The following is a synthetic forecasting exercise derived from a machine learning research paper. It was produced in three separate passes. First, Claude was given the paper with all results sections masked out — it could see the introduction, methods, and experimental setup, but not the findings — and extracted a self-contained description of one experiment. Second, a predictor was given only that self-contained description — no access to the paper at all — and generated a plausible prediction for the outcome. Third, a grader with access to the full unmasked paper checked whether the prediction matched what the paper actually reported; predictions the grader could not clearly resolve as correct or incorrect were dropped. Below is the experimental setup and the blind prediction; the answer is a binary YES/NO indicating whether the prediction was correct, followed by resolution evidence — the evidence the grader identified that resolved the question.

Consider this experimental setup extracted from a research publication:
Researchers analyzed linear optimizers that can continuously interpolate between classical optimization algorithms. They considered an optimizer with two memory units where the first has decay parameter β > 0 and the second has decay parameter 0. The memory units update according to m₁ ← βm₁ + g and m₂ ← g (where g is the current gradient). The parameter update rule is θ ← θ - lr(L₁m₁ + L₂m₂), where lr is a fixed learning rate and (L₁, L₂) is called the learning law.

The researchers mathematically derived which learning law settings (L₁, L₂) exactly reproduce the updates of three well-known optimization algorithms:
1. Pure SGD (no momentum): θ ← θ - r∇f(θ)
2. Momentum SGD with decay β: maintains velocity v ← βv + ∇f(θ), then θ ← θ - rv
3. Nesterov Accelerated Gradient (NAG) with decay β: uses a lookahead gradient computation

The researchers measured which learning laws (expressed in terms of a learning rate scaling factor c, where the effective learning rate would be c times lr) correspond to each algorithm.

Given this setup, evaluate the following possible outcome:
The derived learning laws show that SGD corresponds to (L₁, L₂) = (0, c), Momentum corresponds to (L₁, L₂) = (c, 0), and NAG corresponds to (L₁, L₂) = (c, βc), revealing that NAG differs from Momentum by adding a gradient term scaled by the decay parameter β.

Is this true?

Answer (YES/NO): NO